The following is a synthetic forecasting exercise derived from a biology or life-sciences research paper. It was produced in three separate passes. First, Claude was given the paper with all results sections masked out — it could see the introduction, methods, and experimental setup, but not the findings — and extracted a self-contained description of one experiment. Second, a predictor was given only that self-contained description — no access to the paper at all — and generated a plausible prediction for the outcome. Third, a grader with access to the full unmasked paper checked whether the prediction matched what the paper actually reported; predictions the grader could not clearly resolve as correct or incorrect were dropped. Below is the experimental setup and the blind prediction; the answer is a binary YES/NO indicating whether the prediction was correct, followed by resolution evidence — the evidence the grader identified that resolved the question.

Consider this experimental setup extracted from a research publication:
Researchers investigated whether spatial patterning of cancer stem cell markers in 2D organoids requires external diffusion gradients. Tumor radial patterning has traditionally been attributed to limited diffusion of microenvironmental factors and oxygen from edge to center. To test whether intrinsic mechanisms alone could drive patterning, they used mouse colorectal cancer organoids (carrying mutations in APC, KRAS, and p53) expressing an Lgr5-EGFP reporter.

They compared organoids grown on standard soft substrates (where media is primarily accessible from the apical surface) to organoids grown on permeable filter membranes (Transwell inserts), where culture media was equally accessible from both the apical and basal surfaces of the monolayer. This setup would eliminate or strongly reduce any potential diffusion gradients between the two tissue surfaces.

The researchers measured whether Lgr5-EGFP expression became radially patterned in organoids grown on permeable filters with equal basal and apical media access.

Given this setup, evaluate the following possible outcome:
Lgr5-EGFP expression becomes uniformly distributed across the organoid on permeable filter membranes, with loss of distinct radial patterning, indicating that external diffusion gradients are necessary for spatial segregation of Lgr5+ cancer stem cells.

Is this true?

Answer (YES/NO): NO